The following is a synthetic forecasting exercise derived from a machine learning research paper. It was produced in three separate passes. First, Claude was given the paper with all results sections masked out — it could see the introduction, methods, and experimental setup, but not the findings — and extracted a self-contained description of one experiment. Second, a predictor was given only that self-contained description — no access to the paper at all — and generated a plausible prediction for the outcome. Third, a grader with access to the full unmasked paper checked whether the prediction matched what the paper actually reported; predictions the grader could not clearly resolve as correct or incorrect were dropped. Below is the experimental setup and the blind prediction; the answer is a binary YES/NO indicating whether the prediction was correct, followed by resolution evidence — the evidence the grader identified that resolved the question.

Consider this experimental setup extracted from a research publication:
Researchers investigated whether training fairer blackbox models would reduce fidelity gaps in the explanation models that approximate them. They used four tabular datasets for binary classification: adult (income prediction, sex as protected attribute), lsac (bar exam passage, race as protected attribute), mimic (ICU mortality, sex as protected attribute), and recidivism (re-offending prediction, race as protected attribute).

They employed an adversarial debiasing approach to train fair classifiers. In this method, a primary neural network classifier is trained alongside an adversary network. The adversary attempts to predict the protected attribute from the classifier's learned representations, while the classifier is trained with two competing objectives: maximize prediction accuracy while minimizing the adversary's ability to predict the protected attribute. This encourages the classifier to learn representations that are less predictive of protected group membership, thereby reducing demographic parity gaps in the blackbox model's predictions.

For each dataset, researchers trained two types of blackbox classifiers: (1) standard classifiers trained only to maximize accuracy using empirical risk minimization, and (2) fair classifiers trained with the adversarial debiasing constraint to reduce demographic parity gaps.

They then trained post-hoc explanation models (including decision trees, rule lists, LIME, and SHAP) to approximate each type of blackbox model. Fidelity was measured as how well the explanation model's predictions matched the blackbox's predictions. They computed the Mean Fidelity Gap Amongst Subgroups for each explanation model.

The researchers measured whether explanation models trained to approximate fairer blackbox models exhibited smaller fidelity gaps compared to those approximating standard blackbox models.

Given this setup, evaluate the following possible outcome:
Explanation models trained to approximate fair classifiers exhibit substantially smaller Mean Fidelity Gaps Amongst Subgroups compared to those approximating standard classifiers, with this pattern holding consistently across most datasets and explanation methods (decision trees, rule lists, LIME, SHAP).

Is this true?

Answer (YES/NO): NO